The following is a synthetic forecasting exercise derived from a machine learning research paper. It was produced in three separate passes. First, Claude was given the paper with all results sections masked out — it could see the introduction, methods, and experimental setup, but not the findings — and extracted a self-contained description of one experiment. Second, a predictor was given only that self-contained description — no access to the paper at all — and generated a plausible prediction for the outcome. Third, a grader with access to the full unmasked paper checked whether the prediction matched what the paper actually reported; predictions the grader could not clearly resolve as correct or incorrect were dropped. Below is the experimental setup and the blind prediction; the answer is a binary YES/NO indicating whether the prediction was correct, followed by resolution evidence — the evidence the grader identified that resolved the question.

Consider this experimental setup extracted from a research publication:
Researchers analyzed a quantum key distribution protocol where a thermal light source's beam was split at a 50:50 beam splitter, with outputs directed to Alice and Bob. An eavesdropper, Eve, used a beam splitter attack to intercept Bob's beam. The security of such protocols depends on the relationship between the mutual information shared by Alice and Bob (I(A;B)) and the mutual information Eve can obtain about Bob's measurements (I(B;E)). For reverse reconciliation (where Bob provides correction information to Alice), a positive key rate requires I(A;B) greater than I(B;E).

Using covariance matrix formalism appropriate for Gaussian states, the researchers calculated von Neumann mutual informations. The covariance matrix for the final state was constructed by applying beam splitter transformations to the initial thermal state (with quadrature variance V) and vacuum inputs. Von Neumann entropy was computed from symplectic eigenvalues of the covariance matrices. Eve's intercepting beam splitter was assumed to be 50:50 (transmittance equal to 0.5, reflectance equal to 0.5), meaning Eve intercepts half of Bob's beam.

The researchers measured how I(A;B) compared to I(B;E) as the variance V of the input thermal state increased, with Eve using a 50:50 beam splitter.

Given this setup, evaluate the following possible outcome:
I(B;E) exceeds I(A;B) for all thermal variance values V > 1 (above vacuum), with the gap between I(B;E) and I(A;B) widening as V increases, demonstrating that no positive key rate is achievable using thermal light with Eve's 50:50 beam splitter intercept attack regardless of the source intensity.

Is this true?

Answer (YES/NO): NO